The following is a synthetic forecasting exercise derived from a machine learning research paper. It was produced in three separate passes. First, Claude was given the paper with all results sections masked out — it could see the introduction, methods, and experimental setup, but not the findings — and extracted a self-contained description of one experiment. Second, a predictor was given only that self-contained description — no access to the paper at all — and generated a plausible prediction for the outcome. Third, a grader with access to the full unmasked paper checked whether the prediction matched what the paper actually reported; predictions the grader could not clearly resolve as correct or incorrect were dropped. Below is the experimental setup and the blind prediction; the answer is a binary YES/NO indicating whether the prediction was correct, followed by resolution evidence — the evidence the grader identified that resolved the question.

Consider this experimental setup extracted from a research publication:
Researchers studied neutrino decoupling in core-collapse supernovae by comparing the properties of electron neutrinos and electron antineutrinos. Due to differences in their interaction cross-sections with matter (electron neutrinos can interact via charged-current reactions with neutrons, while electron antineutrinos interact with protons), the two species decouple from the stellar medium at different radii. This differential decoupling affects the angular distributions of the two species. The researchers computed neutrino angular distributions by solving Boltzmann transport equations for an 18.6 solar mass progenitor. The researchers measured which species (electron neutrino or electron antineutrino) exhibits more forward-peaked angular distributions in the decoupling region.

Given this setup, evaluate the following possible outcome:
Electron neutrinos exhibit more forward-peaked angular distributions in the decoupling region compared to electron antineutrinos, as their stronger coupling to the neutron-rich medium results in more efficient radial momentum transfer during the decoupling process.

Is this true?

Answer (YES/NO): NO